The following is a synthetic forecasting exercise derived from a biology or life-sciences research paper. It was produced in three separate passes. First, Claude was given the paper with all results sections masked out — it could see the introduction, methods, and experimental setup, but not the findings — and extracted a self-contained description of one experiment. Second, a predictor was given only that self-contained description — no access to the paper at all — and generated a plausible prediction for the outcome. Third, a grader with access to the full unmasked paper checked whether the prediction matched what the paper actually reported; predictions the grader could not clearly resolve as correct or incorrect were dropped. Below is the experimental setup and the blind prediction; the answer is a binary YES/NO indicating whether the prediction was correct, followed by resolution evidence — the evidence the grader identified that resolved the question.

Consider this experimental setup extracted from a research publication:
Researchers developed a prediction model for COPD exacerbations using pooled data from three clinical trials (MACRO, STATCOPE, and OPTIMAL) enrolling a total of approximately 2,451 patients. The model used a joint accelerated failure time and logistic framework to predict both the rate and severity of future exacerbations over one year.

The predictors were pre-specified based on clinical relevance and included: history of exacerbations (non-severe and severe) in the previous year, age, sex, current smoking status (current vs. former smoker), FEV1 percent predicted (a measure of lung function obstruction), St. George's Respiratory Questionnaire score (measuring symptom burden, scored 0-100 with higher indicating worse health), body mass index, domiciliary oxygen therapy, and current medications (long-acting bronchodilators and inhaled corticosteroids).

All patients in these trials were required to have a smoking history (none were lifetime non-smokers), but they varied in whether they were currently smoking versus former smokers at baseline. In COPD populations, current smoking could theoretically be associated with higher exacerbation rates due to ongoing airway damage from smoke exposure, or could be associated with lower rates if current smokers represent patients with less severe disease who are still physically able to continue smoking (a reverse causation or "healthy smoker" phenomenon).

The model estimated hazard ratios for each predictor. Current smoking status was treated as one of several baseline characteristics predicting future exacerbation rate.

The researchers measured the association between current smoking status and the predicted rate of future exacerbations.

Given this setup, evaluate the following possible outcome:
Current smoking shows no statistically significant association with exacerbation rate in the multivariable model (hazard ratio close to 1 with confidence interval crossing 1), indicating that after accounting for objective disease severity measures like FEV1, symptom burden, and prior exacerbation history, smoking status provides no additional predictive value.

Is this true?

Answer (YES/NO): NO